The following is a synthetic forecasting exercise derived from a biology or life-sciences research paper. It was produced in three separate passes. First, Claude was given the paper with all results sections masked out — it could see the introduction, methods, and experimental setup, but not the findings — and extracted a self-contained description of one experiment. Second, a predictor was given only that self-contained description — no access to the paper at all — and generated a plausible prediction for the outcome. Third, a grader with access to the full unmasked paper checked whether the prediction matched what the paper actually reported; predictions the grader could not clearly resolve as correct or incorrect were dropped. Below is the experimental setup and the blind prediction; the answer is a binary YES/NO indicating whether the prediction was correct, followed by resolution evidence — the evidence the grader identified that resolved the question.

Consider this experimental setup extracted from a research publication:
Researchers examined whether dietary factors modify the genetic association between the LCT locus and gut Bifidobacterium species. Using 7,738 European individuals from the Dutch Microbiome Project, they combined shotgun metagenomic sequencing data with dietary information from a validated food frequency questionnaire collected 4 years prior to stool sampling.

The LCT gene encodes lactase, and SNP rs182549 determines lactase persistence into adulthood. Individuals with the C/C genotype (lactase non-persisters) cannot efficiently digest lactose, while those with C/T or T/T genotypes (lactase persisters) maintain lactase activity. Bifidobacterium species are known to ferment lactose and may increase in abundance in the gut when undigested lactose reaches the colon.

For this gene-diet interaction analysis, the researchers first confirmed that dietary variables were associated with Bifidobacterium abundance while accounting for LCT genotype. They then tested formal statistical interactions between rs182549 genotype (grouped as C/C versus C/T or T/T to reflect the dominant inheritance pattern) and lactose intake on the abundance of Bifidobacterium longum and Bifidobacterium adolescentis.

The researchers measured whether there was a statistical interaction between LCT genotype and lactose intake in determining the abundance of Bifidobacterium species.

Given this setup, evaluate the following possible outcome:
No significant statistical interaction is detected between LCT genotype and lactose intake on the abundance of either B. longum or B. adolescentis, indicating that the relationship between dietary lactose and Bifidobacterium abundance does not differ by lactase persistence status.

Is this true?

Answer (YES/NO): YES